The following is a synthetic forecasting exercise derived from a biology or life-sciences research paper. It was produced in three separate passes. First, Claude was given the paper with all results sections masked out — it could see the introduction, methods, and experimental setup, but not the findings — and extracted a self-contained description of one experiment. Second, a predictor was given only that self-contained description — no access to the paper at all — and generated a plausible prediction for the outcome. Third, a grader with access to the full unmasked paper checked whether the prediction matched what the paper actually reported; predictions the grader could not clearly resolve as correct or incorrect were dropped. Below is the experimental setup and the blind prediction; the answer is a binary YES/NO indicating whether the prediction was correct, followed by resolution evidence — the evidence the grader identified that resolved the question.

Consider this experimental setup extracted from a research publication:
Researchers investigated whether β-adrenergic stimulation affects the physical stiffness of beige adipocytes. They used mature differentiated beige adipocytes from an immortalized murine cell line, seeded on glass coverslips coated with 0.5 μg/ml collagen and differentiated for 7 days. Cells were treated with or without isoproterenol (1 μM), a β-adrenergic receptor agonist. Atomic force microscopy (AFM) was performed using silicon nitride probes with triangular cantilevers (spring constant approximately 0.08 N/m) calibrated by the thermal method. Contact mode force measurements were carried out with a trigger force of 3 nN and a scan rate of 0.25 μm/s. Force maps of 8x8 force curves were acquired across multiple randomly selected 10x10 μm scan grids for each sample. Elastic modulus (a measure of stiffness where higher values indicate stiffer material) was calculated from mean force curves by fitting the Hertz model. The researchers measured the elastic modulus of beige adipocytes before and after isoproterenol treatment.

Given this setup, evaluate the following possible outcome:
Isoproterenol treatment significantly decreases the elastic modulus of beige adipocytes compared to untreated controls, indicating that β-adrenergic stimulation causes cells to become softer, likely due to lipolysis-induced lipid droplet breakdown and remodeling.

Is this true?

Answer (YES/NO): NO